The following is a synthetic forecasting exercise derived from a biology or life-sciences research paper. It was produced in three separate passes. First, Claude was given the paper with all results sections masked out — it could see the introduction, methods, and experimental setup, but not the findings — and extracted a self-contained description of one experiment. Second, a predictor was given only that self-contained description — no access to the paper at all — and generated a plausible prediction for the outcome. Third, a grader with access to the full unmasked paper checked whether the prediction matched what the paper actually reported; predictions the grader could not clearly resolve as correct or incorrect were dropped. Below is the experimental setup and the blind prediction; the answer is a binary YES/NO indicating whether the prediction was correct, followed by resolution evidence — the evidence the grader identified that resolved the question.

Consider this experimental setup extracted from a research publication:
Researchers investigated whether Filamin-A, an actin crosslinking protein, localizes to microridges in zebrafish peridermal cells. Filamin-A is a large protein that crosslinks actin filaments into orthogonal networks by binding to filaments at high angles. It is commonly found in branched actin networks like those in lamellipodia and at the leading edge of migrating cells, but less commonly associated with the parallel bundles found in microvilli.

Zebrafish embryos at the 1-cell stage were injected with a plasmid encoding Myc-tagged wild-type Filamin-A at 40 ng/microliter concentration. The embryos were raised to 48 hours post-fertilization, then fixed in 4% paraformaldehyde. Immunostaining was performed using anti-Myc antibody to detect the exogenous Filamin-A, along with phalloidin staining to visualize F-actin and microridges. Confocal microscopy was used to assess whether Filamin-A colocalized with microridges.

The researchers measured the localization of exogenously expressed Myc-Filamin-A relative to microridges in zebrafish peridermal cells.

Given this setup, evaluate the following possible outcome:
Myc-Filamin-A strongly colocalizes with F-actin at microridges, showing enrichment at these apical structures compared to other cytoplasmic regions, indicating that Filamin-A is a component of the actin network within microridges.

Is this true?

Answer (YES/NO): YES